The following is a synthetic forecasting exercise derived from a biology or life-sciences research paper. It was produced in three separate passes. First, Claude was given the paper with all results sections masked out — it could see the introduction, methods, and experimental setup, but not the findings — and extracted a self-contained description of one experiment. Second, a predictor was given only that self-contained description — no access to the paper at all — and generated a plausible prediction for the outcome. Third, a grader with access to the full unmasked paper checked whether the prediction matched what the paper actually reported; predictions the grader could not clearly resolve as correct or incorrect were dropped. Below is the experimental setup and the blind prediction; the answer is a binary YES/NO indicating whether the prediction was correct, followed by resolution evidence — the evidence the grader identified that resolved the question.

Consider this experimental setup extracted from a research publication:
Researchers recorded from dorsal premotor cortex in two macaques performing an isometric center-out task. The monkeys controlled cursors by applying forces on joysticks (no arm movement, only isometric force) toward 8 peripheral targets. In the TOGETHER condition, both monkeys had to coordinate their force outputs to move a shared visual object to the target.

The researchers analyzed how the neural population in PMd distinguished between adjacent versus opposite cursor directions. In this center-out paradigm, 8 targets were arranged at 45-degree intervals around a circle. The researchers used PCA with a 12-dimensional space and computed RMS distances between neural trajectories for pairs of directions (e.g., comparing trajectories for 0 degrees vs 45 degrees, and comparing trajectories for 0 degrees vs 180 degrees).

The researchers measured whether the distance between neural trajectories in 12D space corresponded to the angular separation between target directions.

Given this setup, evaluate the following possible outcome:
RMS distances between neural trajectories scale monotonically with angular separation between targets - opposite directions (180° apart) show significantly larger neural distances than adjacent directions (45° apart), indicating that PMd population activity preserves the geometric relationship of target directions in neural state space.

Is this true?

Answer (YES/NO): YES